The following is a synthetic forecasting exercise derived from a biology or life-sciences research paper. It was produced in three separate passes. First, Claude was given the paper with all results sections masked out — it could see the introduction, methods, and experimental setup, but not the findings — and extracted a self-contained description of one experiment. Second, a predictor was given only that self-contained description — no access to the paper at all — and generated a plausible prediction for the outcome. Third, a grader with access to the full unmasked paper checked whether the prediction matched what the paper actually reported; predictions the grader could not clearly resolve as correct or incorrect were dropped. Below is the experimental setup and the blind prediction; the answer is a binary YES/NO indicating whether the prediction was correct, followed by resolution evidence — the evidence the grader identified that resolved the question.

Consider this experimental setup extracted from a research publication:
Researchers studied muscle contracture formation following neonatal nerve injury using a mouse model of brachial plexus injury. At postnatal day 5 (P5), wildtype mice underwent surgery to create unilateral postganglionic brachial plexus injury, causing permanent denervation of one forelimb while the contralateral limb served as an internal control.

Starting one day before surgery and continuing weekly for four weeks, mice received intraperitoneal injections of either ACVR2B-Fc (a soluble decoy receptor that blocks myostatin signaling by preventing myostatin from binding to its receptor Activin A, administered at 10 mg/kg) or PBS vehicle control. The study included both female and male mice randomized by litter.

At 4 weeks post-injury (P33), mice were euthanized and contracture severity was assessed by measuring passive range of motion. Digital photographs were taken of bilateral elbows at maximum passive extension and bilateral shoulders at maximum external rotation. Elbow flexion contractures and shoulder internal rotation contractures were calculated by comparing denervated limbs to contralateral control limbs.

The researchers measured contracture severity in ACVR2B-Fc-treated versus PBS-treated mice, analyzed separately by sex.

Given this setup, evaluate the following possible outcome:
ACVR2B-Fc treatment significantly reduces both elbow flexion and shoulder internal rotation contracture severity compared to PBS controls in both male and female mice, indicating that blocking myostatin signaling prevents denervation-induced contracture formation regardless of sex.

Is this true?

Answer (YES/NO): NO